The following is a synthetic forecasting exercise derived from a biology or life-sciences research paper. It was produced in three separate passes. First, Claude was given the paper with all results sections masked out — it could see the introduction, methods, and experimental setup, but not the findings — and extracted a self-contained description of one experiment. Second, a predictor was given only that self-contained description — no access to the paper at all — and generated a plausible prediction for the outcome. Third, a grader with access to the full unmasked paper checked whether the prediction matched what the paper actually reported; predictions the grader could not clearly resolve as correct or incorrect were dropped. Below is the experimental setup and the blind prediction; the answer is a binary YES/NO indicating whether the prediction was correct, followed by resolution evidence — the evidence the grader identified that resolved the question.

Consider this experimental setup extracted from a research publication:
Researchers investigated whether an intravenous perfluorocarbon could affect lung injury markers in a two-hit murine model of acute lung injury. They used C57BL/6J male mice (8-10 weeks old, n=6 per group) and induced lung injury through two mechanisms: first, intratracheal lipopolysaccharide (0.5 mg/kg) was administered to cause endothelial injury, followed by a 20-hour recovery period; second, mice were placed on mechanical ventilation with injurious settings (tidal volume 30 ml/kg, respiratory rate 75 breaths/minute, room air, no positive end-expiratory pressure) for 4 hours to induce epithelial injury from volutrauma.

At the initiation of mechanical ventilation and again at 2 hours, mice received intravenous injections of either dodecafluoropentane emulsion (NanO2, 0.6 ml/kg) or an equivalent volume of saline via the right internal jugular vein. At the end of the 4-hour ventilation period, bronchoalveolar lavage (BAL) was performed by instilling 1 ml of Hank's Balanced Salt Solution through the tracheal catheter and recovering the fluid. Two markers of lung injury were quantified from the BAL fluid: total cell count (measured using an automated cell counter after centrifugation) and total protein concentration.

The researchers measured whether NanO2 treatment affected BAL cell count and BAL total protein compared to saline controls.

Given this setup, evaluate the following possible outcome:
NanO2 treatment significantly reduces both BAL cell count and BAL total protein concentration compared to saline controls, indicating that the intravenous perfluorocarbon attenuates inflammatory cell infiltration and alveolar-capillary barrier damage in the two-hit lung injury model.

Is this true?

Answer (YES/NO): NO